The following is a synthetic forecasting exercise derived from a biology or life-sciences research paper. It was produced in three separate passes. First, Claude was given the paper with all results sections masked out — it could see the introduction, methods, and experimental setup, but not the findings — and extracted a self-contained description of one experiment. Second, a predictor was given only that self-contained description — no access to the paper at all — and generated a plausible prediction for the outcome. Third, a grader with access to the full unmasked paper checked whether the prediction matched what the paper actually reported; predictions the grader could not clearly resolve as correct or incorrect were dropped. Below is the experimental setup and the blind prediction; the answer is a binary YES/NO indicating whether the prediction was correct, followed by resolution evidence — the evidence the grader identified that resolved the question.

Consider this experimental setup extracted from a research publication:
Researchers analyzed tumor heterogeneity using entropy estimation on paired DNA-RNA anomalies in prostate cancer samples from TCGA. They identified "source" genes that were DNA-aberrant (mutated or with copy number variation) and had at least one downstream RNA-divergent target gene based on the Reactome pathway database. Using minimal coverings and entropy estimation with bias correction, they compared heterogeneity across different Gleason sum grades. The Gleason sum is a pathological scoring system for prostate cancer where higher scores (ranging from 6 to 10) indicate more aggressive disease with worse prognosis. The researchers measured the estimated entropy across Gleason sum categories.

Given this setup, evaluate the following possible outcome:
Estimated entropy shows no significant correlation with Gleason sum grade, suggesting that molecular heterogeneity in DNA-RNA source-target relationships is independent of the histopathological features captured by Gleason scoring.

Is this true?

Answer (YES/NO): NO